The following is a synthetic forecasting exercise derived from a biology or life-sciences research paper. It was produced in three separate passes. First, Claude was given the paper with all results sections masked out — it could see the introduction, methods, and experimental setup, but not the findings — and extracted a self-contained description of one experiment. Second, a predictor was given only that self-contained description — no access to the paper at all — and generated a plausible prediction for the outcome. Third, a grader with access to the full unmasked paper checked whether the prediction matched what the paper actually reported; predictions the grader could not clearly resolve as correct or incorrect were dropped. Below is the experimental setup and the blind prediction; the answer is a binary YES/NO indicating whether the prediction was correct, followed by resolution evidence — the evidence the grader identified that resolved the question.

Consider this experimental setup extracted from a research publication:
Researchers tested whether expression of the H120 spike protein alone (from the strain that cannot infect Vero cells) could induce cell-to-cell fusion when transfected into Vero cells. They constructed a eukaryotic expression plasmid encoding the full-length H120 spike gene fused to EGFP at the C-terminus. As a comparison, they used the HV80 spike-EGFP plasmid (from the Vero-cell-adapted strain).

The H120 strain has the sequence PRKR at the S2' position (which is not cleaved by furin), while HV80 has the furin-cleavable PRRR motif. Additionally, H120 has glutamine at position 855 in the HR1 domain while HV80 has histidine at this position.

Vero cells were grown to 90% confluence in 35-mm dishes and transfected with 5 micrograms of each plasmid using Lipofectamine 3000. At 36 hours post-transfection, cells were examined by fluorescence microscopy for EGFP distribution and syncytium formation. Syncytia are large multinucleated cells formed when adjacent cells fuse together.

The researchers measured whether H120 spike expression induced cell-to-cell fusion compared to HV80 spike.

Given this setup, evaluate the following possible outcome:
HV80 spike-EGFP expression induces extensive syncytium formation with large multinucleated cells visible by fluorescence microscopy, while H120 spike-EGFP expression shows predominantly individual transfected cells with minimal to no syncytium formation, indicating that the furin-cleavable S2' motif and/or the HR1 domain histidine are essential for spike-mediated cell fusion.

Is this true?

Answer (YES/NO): YES